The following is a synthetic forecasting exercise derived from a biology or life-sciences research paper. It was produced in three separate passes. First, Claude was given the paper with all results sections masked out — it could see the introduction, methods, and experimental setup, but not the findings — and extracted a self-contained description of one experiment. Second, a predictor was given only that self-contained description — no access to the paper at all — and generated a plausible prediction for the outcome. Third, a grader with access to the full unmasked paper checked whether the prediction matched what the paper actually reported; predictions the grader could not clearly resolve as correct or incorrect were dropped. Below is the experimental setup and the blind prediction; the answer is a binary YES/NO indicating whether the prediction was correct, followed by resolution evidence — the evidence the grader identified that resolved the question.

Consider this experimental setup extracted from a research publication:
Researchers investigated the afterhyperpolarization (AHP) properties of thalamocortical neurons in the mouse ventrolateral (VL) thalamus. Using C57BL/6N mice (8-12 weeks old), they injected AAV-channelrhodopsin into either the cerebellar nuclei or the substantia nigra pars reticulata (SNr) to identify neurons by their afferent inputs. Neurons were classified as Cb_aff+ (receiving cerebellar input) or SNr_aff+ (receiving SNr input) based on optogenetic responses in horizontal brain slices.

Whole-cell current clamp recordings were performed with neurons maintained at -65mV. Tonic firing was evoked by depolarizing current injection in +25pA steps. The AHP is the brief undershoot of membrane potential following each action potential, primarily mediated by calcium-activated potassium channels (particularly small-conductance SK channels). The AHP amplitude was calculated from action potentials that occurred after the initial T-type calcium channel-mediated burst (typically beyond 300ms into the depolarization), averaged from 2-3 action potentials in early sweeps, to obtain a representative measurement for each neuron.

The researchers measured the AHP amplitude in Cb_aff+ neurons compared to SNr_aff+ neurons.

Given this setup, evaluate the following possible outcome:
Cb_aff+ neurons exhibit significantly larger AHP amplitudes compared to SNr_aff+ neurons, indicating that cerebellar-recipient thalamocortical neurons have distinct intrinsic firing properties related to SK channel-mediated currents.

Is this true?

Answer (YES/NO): NO